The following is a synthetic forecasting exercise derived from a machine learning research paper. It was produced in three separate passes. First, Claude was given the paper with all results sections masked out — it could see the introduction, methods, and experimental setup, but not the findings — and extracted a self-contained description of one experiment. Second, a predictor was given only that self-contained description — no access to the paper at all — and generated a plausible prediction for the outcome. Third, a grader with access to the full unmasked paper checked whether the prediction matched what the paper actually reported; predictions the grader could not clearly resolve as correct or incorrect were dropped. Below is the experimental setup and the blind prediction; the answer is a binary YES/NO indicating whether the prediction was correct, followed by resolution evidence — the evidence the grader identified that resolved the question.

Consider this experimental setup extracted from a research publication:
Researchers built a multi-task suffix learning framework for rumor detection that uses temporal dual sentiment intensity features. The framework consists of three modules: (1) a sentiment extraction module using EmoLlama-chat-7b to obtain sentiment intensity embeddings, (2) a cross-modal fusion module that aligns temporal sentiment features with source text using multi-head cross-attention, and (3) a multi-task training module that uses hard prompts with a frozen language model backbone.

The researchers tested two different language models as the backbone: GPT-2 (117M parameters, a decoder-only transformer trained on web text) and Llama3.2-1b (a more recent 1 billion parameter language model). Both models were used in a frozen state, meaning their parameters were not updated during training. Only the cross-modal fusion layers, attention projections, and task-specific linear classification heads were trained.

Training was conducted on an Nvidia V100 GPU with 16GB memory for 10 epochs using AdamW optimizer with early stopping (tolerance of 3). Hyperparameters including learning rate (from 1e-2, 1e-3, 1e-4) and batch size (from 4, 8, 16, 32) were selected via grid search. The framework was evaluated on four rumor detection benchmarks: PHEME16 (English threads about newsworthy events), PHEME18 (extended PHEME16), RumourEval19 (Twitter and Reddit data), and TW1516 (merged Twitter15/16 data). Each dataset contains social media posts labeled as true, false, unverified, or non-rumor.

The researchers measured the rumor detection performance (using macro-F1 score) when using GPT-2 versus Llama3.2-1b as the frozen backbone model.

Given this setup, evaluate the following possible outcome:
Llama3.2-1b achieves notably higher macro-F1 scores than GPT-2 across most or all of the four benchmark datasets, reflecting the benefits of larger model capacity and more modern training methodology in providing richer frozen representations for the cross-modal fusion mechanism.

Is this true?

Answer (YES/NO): NO